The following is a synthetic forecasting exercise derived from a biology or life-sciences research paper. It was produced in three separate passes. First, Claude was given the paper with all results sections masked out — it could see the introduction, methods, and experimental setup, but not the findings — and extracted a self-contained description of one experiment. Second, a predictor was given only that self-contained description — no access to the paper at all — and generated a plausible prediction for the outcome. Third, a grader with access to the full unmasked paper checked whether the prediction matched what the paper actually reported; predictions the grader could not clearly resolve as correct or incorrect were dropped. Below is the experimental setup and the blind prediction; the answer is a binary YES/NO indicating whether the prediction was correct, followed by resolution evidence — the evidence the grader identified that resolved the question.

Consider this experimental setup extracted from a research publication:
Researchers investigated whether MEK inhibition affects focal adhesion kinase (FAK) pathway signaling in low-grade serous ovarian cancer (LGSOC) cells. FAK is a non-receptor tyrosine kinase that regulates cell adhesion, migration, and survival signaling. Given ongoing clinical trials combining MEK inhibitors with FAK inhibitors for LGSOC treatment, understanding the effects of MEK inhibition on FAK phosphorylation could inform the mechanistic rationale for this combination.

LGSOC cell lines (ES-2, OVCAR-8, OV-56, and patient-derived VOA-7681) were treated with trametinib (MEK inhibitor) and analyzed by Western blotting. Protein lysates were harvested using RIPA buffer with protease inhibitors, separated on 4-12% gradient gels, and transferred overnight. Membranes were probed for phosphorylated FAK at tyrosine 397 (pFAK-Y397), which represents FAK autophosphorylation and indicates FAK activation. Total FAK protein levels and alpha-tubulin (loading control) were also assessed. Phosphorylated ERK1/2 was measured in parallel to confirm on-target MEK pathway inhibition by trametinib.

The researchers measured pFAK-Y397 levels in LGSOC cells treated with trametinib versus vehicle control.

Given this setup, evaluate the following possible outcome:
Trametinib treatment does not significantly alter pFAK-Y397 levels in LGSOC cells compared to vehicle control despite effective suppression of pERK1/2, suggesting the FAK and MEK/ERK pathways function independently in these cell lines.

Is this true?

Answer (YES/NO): NO